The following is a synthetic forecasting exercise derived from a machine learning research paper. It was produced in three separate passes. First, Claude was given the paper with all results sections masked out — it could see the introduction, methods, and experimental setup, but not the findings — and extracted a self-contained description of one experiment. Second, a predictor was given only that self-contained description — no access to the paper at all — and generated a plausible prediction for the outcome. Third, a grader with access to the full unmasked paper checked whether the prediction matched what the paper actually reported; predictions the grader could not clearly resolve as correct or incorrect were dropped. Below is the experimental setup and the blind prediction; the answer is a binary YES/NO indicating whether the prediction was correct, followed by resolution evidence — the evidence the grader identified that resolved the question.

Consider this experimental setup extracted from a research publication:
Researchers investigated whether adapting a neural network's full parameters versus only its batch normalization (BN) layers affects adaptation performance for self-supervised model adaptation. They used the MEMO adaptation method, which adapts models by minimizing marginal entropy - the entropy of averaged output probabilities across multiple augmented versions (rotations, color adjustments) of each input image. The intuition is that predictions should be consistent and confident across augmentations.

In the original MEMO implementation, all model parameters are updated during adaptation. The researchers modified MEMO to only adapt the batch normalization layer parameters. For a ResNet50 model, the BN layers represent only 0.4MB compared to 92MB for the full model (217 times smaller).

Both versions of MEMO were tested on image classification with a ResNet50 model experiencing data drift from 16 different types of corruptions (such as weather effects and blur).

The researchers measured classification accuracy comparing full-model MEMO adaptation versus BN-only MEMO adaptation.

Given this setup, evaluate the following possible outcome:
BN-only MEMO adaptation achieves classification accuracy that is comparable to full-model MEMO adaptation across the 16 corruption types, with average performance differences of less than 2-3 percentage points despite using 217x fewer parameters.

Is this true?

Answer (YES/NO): YES